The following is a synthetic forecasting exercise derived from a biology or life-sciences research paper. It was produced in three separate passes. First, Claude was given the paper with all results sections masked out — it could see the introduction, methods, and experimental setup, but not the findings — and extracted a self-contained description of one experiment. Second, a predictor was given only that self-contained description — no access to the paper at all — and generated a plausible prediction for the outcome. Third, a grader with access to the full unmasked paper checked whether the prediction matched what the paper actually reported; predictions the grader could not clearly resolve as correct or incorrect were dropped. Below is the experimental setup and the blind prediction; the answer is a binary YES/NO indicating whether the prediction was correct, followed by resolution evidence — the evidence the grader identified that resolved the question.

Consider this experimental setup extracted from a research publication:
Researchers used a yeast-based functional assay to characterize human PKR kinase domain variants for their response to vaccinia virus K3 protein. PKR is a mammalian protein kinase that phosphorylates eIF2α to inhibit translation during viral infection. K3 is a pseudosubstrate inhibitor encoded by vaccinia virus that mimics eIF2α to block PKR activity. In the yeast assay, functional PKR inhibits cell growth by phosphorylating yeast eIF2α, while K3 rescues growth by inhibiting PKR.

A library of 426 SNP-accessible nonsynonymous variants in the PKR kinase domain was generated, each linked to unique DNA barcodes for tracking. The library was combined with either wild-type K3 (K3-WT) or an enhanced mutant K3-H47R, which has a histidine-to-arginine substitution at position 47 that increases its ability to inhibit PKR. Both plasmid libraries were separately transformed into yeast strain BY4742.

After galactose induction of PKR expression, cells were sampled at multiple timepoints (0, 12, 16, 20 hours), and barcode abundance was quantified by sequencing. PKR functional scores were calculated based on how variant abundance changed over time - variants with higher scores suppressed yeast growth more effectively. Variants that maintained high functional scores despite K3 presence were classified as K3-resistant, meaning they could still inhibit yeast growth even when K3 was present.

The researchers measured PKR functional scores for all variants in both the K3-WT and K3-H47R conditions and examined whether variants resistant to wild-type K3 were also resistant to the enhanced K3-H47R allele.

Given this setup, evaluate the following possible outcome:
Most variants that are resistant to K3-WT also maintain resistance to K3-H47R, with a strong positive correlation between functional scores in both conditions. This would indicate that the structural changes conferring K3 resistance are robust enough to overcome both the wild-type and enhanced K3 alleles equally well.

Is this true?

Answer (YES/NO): NO